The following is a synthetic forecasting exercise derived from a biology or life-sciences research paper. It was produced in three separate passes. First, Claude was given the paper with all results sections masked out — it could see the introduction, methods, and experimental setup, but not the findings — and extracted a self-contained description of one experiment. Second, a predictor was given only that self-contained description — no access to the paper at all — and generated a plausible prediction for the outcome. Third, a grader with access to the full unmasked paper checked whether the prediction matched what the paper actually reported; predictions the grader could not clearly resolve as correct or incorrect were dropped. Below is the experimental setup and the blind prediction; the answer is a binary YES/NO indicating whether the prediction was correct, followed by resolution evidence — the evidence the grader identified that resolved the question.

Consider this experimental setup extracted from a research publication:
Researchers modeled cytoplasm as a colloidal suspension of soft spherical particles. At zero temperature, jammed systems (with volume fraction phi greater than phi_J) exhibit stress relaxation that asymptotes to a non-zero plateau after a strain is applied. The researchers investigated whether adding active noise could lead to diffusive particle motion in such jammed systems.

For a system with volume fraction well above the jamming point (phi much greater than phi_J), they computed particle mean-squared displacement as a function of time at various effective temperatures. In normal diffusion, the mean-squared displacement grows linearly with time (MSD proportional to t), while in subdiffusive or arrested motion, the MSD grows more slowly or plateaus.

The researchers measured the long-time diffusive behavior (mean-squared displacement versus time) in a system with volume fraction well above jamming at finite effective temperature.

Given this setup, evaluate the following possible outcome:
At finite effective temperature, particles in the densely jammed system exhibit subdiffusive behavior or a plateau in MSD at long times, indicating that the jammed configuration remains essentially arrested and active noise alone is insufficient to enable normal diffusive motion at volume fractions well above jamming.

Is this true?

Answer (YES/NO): YES